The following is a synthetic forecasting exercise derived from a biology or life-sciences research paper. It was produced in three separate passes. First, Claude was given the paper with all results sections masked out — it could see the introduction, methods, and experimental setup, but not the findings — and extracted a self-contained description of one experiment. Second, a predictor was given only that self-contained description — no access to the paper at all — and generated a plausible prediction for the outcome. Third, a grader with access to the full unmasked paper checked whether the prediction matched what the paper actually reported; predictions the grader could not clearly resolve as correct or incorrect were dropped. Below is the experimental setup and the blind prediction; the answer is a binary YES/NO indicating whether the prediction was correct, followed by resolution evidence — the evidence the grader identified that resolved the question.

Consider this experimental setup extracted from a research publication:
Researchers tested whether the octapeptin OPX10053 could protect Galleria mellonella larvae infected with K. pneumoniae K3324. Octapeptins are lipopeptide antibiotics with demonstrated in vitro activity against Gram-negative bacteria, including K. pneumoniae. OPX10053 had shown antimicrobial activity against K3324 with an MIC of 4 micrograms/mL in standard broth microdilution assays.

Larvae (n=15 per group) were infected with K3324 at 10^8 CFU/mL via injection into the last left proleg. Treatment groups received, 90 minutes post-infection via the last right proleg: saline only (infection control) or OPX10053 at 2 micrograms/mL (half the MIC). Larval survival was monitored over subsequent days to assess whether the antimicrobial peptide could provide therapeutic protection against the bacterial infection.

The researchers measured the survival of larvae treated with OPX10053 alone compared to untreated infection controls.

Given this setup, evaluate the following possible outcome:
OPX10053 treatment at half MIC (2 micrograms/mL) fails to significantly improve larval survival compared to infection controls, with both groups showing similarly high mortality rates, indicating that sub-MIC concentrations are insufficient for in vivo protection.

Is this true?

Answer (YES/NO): YES